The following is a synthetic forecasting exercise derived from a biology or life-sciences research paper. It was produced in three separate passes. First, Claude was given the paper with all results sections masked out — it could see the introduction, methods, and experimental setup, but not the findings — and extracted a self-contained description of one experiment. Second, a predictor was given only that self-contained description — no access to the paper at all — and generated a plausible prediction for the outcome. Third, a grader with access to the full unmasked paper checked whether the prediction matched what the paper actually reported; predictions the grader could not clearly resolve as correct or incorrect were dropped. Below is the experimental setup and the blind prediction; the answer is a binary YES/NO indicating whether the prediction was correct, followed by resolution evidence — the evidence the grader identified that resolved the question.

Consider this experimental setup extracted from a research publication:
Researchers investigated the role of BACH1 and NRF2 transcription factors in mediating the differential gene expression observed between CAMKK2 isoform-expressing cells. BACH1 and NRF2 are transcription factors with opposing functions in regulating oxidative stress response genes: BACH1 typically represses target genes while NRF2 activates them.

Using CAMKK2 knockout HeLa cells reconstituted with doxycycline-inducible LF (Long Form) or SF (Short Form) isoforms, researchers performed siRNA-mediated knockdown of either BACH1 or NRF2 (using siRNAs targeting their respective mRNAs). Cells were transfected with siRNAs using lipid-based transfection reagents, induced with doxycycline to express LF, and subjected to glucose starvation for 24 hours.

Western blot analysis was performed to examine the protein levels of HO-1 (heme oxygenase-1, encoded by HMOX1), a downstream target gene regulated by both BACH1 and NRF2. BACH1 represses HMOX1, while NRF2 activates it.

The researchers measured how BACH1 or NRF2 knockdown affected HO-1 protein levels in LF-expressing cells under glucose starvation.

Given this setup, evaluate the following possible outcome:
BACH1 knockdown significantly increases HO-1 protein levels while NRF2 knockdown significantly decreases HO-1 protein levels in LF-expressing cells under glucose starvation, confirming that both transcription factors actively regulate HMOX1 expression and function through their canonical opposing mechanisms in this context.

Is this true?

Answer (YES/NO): NO